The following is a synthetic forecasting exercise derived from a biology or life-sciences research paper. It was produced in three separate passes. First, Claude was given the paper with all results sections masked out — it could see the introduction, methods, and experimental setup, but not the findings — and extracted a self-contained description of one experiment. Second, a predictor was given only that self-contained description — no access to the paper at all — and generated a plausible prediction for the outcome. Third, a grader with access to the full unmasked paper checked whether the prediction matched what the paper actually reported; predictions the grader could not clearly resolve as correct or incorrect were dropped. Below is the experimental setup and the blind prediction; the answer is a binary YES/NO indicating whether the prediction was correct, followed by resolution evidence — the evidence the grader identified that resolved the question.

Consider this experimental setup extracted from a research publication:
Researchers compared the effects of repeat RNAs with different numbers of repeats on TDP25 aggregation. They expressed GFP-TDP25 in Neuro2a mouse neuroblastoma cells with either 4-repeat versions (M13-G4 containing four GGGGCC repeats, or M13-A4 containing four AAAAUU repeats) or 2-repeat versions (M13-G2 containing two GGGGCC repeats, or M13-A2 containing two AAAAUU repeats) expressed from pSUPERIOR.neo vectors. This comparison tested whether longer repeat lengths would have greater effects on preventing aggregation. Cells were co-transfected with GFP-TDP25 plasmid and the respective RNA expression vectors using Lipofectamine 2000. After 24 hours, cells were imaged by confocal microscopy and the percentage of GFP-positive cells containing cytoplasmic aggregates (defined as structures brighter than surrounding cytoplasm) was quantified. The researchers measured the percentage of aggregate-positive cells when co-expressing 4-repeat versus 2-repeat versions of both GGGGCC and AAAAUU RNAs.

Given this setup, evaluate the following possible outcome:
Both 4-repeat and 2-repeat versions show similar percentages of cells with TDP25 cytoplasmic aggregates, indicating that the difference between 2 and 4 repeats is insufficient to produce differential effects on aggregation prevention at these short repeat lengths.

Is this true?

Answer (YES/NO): NO